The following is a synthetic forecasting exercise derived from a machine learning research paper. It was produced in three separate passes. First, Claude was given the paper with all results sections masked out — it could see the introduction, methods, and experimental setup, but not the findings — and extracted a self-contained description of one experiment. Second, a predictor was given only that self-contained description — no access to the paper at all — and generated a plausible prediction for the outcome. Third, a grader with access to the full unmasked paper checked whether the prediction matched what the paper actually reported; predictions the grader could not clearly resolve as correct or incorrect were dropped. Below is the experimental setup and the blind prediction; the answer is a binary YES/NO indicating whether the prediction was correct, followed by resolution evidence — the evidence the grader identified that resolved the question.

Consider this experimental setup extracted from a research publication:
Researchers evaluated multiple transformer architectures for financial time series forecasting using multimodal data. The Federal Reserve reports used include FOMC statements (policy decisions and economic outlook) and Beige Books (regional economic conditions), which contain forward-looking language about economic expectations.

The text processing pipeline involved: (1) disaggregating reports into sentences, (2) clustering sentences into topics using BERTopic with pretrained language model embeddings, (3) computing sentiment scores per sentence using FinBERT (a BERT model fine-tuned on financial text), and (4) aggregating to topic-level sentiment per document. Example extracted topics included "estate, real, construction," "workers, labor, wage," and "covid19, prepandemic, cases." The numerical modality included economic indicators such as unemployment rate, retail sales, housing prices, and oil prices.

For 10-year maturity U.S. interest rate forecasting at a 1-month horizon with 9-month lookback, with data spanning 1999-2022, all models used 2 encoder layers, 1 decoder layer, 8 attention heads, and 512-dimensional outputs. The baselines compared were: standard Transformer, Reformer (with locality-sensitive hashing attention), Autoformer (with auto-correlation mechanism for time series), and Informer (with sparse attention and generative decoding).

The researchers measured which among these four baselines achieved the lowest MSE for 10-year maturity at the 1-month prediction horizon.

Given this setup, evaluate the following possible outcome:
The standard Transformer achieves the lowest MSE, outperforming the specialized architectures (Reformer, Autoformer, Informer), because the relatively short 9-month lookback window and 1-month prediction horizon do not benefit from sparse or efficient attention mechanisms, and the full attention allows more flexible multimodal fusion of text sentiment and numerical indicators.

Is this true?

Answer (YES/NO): NO